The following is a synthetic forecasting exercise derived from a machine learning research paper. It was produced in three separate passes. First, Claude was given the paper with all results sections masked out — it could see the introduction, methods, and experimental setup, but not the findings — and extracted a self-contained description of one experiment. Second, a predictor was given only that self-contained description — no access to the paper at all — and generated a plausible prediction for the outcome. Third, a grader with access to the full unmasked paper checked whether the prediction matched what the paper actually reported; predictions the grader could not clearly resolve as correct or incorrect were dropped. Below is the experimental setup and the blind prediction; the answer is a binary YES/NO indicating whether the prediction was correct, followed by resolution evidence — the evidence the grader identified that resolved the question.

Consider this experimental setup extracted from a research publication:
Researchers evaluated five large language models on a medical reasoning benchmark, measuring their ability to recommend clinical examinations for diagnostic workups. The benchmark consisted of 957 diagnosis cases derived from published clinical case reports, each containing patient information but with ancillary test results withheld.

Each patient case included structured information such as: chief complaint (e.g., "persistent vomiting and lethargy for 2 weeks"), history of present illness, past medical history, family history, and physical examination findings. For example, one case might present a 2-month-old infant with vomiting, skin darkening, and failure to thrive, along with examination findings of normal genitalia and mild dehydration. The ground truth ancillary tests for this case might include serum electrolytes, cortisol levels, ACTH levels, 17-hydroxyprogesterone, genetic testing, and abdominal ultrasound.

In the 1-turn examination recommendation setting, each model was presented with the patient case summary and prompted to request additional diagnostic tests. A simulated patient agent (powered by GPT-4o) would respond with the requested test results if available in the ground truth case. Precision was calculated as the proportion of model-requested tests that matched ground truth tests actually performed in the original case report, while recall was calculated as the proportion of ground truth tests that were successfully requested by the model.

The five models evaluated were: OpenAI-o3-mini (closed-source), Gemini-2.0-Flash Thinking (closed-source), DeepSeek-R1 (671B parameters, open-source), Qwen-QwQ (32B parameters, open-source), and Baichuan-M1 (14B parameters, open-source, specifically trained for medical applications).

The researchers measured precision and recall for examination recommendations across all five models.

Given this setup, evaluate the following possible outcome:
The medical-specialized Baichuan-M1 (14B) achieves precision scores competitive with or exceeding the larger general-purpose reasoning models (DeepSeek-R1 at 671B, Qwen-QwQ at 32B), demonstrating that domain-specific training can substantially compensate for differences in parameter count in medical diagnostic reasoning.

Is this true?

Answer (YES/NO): YES